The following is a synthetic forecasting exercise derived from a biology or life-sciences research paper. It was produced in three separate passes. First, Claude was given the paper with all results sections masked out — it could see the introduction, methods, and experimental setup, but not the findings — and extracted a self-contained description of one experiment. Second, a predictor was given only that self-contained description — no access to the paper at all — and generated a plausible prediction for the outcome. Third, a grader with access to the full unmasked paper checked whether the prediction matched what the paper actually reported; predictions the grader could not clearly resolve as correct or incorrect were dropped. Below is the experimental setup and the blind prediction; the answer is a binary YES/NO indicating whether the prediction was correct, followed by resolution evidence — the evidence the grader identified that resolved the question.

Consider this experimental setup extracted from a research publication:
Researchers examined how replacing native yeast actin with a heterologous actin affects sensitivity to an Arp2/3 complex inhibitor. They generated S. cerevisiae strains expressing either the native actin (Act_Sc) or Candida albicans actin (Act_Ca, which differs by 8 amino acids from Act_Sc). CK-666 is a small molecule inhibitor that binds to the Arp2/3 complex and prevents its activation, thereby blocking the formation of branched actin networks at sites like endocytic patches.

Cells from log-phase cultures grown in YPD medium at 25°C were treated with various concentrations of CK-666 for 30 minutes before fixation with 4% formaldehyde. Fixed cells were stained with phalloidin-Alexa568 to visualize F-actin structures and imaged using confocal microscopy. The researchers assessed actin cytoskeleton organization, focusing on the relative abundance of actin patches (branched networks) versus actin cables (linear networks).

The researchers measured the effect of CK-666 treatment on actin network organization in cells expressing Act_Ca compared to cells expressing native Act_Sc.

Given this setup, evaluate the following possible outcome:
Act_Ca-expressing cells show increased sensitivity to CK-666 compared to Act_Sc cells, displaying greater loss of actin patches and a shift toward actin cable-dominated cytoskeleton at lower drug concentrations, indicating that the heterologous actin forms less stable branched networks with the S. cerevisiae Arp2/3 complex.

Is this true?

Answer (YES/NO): YES